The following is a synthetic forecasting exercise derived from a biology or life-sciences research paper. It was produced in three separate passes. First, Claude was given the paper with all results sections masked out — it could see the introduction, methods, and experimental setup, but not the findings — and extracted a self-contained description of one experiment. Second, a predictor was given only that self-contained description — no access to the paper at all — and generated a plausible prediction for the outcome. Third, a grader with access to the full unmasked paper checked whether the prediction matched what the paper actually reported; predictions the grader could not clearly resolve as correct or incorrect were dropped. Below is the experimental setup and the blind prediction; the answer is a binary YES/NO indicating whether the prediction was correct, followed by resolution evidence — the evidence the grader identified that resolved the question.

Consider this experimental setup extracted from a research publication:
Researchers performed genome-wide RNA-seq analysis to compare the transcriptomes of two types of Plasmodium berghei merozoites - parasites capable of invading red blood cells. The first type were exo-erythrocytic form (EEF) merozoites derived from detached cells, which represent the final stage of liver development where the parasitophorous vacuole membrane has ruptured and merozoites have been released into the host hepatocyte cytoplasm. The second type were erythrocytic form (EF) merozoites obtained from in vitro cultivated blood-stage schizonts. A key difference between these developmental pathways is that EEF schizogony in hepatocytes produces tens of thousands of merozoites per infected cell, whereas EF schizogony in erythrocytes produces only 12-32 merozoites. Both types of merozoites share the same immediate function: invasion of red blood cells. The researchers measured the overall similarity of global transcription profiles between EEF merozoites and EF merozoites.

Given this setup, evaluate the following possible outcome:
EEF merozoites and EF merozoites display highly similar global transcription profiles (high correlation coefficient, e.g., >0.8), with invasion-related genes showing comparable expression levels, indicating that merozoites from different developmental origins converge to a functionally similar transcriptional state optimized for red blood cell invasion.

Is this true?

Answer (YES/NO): NO